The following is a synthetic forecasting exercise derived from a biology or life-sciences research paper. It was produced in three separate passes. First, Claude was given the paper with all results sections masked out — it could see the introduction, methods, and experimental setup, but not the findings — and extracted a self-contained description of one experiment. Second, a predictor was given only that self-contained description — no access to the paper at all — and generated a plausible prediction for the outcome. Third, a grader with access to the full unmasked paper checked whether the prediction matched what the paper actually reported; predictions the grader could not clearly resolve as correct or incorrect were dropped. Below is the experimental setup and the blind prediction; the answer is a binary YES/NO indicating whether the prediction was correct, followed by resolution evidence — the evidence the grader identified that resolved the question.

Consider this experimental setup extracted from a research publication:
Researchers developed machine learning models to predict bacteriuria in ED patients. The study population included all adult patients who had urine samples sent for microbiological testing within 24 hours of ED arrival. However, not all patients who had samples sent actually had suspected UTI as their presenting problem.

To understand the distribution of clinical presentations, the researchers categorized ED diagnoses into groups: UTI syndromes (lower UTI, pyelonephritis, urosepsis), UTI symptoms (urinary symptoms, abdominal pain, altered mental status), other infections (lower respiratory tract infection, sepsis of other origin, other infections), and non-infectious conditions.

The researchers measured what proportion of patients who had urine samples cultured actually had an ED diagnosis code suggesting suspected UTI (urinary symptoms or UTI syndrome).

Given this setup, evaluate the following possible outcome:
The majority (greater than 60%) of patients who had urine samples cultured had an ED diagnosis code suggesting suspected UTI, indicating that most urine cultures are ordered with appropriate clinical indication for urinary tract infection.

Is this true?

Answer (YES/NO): NO